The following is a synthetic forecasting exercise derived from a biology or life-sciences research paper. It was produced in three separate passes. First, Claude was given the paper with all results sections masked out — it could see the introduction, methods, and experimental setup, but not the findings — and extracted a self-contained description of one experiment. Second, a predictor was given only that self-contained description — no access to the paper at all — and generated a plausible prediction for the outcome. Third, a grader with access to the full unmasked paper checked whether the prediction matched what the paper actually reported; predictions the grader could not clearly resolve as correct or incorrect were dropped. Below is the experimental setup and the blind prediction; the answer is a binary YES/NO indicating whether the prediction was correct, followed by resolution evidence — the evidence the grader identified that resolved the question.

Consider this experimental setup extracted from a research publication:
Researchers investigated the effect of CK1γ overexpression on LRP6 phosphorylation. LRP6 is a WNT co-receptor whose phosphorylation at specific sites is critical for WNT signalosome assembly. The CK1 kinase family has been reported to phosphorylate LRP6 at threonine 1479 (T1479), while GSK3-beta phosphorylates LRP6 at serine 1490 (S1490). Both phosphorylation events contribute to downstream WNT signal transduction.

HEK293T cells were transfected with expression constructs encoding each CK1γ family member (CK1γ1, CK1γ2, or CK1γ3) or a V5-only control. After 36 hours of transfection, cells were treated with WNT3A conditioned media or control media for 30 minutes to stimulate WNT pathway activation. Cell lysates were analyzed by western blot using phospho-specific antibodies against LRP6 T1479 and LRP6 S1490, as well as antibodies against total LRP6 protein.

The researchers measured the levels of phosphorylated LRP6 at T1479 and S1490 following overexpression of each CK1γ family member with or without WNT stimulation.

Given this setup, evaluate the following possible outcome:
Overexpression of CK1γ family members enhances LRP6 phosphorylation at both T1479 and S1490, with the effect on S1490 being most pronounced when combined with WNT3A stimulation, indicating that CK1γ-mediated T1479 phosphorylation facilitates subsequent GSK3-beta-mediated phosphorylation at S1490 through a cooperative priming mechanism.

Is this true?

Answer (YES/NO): NO